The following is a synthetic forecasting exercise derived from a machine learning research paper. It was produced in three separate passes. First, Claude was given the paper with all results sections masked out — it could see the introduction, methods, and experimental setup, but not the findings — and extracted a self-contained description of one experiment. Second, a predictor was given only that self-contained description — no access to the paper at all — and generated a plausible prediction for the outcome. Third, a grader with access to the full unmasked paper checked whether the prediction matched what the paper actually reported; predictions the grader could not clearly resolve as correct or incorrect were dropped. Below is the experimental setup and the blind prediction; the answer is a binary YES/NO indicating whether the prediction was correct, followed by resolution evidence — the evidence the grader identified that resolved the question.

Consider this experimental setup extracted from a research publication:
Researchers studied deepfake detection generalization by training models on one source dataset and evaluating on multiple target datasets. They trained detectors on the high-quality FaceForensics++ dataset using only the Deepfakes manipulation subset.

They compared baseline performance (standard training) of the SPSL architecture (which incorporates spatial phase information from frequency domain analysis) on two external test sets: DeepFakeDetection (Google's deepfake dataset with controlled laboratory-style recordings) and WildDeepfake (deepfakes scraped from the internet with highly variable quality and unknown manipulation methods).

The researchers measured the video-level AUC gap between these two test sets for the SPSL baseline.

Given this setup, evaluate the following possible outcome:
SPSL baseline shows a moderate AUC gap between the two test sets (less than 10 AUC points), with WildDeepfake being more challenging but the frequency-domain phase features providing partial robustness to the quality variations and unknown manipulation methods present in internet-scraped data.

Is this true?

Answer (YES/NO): NO